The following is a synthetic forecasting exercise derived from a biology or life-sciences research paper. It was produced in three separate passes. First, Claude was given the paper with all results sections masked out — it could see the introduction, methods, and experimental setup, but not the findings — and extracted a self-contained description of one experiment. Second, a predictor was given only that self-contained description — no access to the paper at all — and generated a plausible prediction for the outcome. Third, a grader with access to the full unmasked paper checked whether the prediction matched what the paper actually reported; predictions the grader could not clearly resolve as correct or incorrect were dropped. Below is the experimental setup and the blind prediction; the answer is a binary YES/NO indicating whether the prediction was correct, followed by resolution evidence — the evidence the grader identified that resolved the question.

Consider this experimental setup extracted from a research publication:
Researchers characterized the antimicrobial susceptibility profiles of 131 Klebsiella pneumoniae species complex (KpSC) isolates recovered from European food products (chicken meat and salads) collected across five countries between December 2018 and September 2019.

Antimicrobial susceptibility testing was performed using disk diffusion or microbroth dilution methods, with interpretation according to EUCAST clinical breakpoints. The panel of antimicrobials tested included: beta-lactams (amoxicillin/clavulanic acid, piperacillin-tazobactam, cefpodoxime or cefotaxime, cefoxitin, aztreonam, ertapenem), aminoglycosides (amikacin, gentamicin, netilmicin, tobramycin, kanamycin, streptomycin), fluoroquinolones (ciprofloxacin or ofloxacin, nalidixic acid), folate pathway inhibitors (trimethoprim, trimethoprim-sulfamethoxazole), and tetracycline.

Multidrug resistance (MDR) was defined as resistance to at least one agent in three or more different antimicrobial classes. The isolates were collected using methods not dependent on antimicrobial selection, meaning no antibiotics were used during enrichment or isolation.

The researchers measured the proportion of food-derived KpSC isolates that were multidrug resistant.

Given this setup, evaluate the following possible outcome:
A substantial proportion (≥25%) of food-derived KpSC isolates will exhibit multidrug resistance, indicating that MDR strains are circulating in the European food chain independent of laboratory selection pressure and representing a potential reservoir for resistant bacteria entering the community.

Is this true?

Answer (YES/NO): NO